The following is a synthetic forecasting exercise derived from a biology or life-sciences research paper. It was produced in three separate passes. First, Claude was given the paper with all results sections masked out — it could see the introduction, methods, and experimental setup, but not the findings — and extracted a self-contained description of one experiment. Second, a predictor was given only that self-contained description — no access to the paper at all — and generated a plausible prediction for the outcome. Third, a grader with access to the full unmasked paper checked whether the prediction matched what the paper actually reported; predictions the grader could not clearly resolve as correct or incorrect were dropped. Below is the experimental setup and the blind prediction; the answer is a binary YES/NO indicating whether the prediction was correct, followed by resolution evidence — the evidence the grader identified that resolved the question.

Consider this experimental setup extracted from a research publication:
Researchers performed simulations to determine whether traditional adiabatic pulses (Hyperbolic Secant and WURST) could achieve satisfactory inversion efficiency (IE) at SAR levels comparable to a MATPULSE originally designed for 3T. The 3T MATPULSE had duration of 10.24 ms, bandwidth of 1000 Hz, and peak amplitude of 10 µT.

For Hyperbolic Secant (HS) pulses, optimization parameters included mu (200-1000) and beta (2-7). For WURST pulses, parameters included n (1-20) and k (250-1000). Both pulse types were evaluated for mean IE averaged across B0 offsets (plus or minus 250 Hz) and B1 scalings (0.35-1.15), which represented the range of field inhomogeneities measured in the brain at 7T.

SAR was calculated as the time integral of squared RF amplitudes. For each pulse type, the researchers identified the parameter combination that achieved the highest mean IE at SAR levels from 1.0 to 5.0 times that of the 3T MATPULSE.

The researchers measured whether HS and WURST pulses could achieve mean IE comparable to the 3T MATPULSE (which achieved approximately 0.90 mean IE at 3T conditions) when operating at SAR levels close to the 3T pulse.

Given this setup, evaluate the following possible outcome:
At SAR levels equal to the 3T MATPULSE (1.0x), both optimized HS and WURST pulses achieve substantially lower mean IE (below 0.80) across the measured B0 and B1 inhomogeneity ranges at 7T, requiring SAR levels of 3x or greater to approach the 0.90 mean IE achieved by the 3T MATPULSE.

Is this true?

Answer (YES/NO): NO